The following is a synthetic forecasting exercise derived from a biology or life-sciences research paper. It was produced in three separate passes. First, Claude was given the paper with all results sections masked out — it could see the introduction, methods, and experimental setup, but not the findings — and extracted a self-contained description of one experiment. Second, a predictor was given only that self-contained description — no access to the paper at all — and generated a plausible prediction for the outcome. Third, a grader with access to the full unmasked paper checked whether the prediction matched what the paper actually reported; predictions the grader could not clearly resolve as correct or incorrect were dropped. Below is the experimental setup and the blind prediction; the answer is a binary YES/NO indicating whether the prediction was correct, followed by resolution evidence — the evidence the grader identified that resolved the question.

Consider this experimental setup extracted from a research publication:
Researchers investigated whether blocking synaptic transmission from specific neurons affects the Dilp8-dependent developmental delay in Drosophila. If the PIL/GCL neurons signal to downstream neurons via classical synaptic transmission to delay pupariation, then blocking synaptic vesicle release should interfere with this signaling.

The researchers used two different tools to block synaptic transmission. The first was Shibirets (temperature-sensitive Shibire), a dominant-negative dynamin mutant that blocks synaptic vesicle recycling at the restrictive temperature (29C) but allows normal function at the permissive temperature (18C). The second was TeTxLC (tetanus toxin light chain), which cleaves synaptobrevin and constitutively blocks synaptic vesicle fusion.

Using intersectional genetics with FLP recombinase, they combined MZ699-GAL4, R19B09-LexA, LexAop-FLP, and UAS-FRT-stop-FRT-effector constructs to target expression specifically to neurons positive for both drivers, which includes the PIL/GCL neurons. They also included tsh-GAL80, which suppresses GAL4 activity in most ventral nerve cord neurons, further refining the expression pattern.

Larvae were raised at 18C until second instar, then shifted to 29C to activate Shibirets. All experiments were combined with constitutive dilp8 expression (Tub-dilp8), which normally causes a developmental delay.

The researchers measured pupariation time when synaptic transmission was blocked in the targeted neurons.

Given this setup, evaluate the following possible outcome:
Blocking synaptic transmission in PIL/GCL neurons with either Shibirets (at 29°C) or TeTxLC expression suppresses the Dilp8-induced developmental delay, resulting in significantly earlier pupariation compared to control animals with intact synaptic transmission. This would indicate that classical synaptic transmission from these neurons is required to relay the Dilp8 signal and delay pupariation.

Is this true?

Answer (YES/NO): YES